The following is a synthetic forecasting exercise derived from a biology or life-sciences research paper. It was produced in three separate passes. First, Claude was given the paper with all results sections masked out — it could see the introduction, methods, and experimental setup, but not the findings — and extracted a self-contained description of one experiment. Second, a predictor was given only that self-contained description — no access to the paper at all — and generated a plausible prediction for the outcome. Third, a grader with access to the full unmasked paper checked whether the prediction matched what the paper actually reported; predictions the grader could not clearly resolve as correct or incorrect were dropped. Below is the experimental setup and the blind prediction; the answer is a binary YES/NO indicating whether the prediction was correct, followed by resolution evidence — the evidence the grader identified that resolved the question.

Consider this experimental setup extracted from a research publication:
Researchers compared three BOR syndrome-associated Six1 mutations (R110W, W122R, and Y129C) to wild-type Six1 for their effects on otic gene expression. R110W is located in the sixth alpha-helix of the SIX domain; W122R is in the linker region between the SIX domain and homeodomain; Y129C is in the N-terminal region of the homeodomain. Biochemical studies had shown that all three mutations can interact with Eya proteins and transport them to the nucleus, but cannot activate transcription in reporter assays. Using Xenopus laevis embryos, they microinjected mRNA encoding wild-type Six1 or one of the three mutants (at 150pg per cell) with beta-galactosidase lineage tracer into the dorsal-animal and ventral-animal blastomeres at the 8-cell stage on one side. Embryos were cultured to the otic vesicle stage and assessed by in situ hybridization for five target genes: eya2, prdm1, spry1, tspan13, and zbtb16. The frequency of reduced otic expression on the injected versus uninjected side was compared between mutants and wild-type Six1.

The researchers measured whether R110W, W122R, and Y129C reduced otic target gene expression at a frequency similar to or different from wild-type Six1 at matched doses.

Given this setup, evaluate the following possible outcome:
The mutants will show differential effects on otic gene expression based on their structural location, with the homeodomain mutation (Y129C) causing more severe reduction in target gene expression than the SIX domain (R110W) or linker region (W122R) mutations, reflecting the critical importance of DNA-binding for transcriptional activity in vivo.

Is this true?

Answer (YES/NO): NO